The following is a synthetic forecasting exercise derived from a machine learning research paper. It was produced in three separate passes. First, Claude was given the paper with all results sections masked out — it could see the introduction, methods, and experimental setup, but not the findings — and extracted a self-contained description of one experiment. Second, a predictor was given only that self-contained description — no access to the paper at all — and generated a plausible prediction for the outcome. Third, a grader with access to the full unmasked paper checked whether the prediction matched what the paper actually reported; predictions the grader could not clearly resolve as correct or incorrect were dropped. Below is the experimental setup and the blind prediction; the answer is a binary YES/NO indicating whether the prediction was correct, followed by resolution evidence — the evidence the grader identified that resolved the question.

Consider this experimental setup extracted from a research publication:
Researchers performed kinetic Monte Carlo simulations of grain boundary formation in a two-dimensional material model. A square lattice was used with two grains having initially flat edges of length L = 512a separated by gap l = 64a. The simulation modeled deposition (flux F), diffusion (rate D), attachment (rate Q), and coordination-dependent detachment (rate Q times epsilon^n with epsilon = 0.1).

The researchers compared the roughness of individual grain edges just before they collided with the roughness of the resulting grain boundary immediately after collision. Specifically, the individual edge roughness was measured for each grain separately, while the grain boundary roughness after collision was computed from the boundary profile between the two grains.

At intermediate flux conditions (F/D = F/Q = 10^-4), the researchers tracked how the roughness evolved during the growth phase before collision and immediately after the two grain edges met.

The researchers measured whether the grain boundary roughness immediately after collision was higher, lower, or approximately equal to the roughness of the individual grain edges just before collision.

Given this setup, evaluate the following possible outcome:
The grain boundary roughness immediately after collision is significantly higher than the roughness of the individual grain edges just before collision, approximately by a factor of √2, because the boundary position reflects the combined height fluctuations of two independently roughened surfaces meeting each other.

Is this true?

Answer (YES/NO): NO